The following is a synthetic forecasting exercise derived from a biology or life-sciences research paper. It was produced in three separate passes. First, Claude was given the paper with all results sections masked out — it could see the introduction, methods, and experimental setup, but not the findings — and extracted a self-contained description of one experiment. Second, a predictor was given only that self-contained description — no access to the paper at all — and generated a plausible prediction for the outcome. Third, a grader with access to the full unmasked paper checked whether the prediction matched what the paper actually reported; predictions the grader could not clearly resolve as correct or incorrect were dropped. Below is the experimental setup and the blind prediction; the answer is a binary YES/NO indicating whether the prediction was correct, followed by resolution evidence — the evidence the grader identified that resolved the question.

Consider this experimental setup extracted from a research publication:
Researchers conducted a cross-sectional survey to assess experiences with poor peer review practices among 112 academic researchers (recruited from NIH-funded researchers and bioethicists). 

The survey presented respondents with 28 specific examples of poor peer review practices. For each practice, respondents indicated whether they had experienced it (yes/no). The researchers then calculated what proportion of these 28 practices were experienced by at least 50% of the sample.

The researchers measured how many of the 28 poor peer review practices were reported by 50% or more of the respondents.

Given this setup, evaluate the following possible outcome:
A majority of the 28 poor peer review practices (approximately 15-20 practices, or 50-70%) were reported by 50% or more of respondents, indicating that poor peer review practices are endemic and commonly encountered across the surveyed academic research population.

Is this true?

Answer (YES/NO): NO